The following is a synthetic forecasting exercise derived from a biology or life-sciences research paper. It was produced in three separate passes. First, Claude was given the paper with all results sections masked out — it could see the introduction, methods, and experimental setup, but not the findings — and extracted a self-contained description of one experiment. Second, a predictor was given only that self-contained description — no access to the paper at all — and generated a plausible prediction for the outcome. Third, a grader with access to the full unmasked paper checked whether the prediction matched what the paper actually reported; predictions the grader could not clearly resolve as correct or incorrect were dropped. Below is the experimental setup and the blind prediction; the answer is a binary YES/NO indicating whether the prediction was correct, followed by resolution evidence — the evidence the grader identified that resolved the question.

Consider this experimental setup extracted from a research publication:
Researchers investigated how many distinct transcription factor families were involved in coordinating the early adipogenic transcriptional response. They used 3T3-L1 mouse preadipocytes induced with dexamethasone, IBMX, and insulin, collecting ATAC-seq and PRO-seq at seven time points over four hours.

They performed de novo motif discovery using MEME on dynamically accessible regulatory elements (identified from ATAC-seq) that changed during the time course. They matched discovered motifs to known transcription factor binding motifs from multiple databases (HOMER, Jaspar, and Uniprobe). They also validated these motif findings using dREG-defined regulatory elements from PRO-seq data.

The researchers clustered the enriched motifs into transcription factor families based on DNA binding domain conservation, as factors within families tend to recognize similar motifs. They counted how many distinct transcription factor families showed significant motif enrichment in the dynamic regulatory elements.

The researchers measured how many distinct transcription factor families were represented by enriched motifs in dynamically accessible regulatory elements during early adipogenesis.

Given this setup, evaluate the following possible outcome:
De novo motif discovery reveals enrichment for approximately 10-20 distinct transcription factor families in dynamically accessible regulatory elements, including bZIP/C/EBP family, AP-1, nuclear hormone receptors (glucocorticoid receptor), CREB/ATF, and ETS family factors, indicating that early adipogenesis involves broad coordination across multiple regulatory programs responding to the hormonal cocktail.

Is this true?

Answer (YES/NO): NO